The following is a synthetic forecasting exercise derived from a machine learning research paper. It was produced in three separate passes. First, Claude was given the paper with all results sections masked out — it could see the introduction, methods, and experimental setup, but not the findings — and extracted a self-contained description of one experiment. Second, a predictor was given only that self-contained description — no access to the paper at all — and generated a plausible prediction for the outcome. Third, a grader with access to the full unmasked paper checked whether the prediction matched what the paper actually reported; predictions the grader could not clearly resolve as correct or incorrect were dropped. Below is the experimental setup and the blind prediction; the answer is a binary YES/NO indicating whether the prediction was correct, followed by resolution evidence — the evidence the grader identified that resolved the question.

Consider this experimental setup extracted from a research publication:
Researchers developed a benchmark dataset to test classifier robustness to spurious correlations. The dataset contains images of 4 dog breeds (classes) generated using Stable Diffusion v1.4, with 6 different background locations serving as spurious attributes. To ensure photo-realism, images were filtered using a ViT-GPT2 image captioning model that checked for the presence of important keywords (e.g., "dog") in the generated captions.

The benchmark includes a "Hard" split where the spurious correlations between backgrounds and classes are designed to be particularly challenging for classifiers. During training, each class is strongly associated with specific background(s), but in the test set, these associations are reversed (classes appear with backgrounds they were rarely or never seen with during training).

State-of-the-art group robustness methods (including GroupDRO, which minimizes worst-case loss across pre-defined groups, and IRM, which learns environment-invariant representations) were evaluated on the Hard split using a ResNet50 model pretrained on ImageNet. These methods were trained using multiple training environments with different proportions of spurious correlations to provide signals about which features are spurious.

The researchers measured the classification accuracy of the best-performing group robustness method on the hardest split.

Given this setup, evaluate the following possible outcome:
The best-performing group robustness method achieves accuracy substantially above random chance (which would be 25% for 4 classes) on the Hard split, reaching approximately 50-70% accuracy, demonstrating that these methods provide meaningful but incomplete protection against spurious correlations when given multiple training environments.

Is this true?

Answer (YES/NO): YES